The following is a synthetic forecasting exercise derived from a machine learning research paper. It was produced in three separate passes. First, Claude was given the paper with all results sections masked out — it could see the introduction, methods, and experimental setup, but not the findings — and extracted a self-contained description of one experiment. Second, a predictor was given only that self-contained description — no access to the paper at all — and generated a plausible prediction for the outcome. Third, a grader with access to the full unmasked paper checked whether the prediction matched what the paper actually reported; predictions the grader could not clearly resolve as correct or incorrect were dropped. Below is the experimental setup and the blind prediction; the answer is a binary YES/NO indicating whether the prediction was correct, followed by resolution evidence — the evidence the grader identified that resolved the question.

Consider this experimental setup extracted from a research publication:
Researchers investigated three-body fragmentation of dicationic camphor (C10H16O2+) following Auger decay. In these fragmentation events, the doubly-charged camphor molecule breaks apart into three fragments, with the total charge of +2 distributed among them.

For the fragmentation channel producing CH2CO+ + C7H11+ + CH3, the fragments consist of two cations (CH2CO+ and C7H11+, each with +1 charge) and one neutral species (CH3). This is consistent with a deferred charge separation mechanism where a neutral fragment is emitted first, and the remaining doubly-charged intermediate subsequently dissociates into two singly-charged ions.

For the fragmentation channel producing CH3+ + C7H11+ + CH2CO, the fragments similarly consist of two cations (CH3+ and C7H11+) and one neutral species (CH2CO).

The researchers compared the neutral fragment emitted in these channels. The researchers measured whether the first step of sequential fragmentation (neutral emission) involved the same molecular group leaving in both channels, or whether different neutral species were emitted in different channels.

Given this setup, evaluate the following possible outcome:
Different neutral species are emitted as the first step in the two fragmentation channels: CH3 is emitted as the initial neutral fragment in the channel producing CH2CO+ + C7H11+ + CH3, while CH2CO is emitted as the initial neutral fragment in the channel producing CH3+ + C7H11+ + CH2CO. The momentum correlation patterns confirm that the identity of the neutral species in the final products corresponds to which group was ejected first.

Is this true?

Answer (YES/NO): YES